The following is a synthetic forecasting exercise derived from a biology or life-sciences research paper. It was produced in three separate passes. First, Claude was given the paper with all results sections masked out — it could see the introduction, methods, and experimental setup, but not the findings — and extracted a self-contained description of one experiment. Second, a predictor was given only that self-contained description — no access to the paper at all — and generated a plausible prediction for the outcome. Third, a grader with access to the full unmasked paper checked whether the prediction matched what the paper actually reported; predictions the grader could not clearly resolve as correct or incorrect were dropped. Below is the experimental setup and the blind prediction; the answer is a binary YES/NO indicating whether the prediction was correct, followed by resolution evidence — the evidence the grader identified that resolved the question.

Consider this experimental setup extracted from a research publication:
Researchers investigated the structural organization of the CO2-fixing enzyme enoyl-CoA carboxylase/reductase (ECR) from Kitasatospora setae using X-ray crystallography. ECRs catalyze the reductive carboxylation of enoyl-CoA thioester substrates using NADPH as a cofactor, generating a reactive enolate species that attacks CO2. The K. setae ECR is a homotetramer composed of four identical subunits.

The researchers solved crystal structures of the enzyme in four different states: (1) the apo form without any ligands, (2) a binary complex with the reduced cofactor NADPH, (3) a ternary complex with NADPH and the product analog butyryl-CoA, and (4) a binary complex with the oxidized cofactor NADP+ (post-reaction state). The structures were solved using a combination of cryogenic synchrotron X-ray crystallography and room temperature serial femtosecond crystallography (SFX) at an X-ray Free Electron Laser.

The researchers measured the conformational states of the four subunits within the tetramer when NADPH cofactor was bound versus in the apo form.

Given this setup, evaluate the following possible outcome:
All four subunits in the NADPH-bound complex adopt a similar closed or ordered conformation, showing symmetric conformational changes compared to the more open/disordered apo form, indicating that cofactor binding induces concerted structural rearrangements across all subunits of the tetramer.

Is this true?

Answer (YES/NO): NO